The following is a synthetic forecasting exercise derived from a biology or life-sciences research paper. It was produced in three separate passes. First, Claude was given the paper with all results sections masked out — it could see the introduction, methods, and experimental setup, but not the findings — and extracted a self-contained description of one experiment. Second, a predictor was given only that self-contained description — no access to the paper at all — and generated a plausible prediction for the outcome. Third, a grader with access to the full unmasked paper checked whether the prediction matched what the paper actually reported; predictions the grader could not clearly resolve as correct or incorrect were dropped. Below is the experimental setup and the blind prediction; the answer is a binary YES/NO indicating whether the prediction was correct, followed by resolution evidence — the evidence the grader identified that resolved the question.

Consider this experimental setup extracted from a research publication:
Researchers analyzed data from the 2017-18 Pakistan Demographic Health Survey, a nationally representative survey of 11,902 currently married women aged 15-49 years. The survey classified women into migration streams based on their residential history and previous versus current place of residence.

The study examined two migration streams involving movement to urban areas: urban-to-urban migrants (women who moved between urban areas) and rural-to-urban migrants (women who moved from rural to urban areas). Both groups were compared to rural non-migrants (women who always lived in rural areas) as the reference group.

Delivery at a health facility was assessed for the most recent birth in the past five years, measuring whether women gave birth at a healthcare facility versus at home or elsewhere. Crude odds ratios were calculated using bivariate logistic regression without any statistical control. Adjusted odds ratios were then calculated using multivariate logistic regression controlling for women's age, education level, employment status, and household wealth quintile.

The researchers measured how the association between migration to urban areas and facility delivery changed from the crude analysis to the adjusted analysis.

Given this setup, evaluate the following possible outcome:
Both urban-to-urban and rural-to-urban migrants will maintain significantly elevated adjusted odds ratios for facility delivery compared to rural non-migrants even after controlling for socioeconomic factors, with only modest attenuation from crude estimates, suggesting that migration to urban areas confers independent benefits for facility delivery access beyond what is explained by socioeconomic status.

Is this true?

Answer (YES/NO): NO